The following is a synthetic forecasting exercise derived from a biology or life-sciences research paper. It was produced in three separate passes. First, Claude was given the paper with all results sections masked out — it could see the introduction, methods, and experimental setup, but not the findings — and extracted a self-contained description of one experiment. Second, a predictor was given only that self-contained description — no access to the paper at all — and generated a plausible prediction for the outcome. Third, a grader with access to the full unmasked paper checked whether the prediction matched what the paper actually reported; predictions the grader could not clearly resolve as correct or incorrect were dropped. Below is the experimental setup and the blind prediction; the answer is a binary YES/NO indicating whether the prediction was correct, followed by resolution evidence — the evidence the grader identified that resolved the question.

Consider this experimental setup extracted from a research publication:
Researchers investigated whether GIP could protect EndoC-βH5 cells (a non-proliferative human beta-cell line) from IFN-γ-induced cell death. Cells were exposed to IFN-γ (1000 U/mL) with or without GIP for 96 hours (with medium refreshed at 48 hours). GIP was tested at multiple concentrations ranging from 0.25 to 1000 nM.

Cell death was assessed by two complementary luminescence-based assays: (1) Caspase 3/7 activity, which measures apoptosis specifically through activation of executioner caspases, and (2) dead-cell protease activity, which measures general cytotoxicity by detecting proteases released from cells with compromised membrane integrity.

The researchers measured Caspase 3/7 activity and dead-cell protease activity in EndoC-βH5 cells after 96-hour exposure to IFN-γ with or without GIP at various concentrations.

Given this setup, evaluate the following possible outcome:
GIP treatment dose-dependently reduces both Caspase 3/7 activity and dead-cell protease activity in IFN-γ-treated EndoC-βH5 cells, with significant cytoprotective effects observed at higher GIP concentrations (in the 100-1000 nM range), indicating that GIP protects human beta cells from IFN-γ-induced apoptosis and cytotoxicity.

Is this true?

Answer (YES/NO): NO